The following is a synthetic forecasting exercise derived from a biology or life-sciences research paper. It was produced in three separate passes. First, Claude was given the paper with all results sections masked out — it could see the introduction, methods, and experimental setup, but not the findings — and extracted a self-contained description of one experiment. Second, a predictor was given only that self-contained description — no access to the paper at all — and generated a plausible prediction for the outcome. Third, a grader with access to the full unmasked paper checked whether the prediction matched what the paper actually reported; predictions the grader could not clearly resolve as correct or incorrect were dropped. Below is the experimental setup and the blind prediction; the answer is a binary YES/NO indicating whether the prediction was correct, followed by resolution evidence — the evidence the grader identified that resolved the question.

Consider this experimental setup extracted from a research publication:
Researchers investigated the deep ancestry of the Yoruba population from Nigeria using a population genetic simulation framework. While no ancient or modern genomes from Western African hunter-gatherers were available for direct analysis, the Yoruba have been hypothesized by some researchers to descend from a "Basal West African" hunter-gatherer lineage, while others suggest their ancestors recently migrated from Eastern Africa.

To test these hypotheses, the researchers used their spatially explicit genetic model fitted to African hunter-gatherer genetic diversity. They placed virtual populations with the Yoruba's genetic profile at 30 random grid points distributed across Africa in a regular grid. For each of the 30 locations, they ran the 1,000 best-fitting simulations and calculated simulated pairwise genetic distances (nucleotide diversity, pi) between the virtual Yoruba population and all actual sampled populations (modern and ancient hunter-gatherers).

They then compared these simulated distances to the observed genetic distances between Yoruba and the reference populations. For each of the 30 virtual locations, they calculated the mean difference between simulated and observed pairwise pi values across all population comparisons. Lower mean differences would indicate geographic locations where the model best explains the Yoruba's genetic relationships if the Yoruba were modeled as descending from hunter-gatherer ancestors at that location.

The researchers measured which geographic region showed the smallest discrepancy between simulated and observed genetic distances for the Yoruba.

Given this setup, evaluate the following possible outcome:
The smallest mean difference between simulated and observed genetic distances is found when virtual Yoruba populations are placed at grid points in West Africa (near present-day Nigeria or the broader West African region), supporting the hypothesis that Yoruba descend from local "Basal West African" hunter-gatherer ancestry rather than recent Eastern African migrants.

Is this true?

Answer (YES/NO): YES